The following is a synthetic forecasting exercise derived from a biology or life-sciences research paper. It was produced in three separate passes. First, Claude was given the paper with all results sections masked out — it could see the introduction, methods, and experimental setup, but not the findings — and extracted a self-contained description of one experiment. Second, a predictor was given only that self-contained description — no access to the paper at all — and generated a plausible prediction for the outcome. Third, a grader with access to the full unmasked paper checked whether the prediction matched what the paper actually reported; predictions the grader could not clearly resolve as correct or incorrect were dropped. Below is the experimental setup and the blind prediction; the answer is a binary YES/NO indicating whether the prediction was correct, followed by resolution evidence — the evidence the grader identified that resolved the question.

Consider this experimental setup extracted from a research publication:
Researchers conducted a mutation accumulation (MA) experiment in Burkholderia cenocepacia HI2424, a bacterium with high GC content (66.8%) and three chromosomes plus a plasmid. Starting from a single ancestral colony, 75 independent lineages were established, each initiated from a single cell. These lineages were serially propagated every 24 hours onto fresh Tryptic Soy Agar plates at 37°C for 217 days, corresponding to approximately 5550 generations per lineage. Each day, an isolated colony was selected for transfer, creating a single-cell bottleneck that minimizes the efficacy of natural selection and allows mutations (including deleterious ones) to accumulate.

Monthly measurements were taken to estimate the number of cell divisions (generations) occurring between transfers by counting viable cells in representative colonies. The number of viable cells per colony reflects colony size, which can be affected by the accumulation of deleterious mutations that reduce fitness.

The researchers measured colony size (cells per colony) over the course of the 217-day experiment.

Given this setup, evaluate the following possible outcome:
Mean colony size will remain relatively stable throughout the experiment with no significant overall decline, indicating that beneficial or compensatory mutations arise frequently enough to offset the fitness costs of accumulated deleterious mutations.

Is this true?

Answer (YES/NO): NO